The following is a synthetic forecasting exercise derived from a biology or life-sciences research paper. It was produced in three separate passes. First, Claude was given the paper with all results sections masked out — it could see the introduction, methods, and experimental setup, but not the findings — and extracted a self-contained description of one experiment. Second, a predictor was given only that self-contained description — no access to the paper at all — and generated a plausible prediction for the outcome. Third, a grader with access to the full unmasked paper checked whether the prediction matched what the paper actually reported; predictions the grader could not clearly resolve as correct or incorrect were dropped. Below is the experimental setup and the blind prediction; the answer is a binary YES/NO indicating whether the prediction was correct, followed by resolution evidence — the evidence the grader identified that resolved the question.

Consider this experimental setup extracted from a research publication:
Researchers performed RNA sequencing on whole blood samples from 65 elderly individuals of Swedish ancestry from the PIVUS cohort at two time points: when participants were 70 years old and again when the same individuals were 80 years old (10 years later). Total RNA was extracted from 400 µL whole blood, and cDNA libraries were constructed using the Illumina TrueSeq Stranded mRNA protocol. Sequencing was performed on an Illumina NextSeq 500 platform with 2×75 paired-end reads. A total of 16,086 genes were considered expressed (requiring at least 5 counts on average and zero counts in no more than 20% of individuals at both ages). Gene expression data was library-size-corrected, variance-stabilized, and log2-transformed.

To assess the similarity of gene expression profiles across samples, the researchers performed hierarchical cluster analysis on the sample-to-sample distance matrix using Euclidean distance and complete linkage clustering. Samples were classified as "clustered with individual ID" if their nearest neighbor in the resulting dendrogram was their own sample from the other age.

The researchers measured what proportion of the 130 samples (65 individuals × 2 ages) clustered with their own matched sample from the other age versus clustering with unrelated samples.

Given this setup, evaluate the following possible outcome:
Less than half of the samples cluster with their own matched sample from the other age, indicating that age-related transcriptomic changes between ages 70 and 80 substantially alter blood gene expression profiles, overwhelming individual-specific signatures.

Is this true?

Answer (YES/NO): NO